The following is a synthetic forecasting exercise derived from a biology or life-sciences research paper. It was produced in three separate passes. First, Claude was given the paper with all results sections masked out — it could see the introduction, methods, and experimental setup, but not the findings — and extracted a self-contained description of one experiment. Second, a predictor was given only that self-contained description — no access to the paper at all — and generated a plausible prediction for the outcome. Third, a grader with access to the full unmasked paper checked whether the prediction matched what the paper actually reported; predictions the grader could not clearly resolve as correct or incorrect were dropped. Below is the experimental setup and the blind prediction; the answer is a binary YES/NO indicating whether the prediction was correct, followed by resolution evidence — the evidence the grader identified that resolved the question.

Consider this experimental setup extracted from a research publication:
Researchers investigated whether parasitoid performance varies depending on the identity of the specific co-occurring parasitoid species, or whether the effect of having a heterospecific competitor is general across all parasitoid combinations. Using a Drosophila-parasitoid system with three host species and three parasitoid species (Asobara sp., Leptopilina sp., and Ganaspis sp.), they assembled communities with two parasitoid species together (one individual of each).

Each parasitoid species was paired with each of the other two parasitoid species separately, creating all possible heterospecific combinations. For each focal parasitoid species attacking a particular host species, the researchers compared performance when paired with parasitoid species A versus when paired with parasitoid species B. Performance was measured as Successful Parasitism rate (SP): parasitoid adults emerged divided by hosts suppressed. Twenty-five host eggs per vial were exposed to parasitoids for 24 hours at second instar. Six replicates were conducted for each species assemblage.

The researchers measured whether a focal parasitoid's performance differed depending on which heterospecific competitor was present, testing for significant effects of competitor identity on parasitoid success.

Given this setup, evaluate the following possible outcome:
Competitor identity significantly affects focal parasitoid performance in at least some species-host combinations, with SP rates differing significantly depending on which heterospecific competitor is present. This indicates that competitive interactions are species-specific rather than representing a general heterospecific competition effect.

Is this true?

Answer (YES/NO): YES